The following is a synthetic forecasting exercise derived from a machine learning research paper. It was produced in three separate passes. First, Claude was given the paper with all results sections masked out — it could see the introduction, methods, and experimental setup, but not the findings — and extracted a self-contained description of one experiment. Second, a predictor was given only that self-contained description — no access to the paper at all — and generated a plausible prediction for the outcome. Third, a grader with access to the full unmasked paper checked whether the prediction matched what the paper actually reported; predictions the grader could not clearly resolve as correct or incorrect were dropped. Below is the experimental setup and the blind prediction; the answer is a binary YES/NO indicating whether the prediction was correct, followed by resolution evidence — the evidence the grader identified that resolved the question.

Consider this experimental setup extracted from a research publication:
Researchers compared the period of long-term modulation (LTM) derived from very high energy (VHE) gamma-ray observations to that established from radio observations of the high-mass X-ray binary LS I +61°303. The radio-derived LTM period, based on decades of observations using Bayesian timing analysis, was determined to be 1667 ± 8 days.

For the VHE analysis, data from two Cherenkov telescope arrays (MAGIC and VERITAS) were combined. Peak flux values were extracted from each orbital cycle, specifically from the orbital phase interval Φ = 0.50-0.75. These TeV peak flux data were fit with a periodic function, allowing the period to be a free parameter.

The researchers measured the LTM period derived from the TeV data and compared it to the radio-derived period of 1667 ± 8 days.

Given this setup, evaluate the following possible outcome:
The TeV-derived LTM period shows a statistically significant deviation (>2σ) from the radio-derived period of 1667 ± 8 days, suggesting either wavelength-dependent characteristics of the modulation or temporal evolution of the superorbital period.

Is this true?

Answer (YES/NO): NO